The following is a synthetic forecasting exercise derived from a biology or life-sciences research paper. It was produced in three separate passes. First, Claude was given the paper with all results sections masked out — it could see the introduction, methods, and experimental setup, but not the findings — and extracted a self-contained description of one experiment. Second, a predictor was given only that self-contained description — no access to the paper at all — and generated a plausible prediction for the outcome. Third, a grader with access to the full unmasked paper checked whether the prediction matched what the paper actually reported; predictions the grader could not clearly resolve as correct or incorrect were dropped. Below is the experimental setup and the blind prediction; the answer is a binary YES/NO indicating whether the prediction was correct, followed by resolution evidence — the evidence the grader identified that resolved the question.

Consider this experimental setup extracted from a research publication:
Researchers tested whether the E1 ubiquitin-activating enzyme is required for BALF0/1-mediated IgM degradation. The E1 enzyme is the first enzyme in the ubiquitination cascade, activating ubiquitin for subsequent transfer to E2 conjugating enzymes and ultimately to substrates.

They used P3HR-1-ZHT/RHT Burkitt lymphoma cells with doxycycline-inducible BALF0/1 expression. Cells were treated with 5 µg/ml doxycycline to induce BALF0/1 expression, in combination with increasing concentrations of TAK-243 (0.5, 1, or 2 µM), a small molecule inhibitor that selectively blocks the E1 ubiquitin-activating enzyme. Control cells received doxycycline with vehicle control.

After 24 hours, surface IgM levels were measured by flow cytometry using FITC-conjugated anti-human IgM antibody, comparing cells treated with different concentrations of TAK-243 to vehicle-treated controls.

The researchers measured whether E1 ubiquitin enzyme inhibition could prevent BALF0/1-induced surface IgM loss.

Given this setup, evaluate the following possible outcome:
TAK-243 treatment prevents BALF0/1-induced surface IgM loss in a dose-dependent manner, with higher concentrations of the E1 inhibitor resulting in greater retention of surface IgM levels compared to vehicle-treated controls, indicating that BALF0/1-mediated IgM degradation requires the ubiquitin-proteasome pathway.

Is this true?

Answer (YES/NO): YES